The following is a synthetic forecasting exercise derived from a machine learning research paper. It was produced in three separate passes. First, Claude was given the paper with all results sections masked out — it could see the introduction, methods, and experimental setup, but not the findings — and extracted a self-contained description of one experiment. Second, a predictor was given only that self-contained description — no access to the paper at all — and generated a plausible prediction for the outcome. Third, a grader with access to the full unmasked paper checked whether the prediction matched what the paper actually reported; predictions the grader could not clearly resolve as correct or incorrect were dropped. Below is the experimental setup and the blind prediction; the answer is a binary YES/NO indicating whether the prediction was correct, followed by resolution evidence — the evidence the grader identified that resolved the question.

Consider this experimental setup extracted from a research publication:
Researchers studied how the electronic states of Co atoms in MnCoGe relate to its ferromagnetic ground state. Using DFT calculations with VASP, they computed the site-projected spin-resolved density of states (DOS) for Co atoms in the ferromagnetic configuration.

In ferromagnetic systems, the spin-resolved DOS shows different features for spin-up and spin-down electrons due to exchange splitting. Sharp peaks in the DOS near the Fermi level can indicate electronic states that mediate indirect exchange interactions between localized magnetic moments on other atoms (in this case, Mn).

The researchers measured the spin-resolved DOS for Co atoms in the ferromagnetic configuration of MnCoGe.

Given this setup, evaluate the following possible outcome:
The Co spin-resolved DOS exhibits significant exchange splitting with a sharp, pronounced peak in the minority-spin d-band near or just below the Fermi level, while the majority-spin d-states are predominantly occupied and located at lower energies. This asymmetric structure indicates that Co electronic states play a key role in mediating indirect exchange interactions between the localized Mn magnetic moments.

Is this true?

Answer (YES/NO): YES